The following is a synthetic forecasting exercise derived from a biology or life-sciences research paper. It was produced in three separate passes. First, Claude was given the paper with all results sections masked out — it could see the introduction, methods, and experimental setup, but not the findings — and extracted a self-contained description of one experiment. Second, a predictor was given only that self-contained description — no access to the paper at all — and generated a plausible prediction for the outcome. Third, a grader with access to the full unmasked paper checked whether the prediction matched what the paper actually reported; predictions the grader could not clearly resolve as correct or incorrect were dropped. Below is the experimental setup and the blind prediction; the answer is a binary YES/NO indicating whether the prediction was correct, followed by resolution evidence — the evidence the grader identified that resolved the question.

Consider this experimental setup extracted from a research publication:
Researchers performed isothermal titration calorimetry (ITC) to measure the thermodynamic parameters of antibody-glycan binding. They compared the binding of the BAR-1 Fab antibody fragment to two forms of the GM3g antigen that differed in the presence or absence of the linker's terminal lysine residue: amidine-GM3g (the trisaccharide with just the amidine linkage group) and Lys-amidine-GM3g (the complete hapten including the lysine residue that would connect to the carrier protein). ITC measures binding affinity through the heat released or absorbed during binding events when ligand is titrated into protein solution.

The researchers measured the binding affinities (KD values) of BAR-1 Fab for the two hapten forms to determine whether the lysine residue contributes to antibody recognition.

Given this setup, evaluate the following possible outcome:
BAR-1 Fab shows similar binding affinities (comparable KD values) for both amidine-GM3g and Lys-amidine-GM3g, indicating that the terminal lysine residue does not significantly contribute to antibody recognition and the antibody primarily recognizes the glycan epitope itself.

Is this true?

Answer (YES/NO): YES